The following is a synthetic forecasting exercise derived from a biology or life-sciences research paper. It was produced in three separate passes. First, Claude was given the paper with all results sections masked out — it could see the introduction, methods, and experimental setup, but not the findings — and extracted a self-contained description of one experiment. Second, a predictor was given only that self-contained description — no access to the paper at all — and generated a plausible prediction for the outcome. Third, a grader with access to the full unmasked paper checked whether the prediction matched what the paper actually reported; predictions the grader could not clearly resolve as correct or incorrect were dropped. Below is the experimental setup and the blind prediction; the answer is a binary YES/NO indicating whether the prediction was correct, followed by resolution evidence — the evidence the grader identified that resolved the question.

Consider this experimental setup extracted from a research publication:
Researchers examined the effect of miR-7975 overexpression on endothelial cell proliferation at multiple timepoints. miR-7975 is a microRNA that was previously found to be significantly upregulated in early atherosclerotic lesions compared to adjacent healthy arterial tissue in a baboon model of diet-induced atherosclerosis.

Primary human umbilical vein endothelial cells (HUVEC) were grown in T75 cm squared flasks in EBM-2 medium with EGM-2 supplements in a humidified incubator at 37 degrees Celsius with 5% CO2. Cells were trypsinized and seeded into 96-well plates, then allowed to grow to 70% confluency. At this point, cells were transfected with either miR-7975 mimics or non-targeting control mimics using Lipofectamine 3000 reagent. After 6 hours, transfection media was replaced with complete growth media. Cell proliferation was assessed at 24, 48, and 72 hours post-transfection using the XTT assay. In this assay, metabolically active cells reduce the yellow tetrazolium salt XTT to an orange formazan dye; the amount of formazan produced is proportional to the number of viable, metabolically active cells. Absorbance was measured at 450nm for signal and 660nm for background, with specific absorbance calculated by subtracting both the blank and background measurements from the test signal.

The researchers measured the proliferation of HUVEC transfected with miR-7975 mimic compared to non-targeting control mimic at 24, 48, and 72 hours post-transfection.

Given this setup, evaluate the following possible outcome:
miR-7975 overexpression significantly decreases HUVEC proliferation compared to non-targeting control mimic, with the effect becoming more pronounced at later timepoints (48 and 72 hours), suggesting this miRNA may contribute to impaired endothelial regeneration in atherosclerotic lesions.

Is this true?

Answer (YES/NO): NO